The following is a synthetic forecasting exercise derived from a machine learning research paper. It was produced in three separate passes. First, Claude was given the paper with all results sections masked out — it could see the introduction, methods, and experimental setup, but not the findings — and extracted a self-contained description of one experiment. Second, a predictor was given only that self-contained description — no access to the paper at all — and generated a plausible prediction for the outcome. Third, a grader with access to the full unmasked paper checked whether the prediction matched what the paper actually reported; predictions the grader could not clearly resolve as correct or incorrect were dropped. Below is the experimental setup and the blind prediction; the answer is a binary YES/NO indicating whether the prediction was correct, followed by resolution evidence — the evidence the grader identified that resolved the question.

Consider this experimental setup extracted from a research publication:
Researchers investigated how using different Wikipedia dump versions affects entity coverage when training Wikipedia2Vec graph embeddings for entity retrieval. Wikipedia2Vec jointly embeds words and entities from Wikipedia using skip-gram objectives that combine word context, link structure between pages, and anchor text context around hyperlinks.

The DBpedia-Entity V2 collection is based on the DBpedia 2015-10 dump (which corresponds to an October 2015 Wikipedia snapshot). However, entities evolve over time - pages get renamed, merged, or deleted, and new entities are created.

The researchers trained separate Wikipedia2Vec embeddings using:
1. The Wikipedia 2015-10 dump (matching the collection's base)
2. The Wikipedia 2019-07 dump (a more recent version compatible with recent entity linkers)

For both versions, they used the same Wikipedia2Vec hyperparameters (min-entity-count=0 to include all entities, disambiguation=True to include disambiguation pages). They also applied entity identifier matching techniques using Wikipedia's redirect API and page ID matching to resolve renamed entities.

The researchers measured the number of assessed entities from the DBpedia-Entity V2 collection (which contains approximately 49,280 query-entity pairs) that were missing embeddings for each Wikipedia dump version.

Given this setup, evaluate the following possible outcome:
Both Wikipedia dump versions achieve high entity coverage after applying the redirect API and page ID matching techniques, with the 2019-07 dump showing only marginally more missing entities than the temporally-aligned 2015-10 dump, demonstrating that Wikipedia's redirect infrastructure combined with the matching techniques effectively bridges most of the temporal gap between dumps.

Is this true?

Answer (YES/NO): NO